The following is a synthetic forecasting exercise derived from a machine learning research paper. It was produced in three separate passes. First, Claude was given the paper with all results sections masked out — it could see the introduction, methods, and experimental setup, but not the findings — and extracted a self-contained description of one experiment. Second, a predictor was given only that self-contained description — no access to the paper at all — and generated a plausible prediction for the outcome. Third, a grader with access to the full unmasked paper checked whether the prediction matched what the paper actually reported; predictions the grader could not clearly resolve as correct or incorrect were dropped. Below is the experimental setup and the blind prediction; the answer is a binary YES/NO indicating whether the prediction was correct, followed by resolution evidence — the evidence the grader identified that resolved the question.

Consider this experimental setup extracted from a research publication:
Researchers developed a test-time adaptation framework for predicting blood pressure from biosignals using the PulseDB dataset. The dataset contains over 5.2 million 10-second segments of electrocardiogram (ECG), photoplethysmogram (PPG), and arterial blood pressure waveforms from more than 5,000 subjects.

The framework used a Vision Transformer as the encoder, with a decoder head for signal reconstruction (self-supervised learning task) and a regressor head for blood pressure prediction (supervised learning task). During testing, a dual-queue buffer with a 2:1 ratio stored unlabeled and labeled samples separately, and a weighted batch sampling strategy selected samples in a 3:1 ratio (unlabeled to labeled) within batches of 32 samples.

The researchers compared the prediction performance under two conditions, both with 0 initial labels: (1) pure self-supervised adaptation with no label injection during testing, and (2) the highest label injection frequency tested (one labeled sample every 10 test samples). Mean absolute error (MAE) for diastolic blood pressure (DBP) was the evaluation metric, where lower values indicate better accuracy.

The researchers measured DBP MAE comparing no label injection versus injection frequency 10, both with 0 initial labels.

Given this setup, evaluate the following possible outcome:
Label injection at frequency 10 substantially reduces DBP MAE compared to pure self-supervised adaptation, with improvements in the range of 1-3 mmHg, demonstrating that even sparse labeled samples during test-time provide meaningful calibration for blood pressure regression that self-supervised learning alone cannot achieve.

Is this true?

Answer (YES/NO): YES